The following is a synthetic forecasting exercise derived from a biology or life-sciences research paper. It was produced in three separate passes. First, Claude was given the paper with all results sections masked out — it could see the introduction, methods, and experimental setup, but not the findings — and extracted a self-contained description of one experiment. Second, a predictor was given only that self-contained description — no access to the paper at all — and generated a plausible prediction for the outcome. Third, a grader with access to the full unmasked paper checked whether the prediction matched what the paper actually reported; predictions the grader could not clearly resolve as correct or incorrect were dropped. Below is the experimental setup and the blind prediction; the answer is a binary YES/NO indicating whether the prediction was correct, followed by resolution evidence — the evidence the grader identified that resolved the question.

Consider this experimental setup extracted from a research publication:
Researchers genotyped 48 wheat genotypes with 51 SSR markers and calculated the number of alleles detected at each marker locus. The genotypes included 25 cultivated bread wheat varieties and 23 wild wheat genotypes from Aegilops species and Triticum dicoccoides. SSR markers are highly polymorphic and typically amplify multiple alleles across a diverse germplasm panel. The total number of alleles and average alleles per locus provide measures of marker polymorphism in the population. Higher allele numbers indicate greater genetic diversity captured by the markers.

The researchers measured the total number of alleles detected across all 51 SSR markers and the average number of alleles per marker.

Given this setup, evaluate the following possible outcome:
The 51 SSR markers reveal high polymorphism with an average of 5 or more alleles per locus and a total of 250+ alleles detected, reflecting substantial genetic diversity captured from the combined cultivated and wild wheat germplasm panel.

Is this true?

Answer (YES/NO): NO